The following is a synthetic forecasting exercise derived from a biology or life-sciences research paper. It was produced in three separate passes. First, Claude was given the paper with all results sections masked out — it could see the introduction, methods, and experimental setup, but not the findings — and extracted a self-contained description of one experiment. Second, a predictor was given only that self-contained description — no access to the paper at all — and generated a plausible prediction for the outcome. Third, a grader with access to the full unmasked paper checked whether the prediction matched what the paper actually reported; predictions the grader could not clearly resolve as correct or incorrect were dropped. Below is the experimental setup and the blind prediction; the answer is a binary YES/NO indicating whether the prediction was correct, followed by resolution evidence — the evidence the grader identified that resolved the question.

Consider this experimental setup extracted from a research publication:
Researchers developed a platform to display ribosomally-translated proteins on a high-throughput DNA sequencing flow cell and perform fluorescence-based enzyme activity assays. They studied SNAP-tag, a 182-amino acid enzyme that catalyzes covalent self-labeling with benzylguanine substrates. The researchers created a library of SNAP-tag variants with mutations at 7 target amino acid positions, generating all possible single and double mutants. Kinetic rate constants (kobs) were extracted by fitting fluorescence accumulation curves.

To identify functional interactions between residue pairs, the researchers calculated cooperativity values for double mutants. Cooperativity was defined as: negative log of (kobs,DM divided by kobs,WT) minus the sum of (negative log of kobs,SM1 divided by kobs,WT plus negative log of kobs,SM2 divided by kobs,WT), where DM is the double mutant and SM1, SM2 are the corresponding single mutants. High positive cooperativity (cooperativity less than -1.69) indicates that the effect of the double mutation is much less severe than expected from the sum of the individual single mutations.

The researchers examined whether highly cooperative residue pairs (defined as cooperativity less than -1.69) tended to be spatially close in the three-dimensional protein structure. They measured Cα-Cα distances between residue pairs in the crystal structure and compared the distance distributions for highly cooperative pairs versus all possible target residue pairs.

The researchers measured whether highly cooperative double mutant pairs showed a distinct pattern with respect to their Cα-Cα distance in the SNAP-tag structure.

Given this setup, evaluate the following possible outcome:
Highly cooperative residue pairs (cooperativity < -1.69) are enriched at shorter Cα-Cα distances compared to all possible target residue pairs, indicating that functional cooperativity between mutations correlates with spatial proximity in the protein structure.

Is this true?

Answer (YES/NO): YES